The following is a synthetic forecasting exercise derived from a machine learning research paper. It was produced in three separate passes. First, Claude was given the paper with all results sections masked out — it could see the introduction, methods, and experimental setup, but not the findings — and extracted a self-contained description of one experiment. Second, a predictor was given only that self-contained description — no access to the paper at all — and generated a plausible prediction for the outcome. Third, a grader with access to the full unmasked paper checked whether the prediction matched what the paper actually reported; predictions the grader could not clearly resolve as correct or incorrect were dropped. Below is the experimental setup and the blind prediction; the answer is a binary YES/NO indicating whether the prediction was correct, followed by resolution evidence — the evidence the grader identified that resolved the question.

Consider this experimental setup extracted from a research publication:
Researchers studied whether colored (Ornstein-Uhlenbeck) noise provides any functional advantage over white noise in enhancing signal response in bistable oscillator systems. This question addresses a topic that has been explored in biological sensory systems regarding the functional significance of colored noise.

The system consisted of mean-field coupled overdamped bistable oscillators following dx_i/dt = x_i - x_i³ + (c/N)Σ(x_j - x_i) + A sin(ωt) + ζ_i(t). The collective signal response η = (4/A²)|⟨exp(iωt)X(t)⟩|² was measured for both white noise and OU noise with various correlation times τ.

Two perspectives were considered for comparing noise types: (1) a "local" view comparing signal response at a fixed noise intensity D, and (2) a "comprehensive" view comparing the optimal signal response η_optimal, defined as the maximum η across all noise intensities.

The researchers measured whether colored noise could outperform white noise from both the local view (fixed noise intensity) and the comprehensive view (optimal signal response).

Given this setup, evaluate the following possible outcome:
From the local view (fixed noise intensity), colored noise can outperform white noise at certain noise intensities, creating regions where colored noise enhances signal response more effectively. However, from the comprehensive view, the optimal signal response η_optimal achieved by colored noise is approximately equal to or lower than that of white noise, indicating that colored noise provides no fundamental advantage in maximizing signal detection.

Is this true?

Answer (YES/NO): YES